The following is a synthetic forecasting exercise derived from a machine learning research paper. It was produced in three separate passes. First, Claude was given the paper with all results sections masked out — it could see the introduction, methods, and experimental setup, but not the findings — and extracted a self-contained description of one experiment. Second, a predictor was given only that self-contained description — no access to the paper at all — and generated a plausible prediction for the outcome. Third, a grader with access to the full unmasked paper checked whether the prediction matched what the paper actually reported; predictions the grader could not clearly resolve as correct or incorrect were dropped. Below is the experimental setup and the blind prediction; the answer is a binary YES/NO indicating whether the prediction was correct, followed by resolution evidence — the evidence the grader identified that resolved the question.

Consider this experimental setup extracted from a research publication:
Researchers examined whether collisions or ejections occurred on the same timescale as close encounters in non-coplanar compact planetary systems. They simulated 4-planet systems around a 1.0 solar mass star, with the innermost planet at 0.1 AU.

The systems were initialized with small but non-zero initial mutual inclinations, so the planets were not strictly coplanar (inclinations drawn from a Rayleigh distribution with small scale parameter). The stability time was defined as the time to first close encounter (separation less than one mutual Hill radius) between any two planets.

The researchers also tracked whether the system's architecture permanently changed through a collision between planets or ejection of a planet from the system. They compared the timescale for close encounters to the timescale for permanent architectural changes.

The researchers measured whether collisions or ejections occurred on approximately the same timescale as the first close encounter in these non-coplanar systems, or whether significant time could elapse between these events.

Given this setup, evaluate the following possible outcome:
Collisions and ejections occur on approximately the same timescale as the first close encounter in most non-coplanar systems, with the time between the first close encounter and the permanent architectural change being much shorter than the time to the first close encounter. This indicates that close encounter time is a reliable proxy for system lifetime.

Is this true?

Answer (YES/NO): NO